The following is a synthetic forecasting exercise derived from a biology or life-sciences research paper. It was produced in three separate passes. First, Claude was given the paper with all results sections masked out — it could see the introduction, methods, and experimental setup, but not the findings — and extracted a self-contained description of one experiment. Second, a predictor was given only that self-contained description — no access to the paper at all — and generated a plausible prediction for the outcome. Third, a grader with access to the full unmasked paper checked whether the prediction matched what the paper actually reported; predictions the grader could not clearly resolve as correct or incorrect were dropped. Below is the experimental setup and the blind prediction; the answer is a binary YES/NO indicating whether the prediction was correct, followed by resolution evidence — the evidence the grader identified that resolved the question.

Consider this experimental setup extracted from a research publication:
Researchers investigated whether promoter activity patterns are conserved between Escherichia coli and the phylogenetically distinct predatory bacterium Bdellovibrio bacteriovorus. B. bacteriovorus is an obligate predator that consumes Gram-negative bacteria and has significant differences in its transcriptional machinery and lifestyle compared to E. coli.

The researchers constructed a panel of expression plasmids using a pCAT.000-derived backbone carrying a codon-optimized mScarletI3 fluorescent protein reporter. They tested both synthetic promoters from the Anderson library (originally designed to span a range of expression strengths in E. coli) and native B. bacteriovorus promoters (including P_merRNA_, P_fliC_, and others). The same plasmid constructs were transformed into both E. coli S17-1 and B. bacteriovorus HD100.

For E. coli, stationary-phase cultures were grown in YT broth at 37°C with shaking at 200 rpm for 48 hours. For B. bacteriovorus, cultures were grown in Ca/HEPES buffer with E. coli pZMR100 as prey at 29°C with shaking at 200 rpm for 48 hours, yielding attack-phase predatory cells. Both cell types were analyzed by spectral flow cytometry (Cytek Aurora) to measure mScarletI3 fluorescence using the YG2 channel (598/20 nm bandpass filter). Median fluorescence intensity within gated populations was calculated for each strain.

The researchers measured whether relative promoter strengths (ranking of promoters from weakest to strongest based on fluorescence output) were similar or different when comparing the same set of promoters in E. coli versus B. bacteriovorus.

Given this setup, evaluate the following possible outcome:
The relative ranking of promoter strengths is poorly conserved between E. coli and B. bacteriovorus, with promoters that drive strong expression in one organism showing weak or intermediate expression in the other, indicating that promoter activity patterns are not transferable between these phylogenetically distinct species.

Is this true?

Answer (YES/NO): NO